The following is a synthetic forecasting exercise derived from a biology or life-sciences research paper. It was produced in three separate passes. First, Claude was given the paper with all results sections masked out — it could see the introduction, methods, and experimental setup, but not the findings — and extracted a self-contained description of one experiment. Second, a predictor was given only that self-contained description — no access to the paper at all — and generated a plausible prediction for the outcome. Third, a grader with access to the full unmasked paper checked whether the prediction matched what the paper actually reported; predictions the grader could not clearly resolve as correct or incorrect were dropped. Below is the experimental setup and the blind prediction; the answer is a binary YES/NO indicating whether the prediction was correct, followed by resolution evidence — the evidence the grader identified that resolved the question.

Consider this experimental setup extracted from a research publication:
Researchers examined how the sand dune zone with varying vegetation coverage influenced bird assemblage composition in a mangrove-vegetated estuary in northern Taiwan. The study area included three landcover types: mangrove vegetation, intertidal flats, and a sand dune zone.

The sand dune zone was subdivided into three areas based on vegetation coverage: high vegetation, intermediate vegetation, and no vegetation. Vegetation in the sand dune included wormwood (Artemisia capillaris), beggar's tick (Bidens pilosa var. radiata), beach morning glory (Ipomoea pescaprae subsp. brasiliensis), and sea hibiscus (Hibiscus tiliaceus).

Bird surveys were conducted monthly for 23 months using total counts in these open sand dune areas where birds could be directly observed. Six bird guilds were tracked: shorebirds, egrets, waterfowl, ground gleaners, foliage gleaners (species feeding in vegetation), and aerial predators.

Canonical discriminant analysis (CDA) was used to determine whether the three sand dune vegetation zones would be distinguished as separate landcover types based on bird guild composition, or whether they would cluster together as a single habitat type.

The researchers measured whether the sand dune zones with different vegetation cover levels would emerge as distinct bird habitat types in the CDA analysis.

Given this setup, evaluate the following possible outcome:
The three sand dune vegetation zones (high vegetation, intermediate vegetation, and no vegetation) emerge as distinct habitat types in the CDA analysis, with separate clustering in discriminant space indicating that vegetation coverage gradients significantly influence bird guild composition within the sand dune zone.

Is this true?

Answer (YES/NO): NO